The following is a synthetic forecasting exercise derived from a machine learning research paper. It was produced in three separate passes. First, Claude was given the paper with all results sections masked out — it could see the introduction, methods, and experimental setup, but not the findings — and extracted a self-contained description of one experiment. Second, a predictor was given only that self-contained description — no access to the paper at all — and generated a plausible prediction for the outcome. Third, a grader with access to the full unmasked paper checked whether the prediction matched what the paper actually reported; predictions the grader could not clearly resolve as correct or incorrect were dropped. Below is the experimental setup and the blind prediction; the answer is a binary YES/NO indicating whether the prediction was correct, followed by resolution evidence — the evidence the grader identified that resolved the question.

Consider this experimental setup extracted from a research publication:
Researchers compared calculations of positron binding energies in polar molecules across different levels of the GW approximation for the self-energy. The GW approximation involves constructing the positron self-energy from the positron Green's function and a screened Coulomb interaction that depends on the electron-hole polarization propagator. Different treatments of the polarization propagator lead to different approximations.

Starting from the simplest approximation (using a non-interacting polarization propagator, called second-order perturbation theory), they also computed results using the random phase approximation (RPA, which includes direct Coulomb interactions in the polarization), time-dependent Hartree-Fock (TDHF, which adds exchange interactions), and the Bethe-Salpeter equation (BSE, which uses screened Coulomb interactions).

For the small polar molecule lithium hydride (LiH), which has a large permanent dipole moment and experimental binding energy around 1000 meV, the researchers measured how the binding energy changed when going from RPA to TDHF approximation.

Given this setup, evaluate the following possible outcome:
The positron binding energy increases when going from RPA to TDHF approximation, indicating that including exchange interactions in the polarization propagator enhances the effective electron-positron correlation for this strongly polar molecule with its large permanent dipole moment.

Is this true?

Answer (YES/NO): YES